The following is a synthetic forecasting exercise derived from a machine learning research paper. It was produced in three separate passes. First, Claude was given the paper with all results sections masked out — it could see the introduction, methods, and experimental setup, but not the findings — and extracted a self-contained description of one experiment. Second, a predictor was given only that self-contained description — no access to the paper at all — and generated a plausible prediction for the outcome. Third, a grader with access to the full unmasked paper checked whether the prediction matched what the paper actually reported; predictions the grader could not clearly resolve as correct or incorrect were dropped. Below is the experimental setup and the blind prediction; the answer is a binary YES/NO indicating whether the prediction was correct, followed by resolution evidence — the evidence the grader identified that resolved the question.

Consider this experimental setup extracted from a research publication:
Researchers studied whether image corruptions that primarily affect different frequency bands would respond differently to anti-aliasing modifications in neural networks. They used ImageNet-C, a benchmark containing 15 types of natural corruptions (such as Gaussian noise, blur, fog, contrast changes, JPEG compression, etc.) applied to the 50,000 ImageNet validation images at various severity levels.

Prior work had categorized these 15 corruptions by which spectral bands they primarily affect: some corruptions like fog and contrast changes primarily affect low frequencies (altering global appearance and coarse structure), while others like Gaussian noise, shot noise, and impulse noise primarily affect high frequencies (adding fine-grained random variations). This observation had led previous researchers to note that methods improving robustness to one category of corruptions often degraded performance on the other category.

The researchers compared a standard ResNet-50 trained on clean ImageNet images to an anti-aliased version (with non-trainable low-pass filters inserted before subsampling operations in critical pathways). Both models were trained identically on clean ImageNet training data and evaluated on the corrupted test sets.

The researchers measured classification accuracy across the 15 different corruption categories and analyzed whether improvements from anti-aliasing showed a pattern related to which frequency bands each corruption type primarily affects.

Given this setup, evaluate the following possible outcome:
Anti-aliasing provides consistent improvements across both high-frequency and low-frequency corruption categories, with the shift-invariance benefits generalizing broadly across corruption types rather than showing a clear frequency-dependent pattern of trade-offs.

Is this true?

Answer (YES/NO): YES